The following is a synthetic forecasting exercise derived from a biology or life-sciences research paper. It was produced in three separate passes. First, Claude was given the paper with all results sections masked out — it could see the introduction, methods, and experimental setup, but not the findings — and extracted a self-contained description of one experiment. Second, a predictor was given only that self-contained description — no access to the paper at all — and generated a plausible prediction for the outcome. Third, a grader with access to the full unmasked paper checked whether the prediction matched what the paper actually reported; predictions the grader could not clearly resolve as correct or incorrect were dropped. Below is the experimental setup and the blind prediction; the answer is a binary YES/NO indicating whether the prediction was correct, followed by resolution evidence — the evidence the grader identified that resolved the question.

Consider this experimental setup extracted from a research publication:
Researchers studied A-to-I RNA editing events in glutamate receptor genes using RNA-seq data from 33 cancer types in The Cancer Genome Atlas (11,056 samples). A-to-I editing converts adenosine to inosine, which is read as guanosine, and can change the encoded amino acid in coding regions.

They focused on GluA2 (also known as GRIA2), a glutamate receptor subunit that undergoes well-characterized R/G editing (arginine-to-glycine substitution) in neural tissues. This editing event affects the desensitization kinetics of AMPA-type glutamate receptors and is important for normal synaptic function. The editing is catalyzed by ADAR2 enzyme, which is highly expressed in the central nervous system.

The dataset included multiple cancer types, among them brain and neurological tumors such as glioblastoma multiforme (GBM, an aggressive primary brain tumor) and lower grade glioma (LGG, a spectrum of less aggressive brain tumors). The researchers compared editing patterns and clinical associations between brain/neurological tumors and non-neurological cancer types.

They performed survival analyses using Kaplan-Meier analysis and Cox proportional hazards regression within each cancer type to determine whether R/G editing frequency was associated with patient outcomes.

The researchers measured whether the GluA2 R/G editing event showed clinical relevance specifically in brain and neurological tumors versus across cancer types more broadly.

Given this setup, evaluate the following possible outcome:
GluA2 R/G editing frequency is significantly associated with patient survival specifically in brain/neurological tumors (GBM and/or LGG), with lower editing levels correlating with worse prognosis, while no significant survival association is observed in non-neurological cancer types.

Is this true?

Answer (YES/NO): NO